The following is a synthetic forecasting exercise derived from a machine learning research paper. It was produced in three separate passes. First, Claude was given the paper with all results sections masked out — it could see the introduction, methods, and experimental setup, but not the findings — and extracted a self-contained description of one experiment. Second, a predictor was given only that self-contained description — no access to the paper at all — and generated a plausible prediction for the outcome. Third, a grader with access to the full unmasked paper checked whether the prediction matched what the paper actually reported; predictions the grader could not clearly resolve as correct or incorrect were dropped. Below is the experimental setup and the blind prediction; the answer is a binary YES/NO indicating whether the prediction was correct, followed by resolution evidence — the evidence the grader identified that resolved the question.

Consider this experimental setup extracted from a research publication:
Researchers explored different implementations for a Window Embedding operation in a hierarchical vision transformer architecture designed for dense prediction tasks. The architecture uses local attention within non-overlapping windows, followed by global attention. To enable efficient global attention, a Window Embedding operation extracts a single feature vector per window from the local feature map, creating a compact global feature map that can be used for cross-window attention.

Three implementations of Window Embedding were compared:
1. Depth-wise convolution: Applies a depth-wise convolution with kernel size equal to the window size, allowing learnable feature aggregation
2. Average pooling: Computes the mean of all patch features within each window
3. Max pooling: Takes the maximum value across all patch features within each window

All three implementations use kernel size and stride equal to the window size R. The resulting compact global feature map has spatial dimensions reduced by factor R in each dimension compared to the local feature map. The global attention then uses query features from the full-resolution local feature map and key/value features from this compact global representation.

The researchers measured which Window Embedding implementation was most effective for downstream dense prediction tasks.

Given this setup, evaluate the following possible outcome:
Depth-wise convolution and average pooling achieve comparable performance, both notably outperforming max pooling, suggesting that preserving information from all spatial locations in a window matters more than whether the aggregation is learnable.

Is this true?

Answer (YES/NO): NO